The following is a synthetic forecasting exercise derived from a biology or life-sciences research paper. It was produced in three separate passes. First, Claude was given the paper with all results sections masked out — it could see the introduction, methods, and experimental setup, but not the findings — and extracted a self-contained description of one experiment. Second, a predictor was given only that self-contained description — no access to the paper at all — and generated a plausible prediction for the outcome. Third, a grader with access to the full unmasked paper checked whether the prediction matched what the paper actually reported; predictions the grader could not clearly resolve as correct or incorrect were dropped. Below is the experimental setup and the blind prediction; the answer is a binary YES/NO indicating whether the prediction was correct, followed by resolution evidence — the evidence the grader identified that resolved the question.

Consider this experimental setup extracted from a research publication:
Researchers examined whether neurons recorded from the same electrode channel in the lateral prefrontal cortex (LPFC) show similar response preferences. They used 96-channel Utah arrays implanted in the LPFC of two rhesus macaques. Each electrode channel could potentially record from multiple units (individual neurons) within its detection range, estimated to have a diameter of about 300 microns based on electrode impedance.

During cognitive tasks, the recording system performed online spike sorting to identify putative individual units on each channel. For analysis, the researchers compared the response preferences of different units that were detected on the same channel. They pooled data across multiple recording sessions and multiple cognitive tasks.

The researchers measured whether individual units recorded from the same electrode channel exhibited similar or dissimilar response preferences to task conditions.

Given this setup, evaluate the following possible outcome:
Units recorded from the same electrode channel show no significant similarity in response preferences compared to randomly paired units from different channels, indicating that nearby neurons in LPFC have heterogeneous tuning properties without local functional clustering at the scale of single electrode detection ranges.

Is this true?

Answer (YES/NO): NO